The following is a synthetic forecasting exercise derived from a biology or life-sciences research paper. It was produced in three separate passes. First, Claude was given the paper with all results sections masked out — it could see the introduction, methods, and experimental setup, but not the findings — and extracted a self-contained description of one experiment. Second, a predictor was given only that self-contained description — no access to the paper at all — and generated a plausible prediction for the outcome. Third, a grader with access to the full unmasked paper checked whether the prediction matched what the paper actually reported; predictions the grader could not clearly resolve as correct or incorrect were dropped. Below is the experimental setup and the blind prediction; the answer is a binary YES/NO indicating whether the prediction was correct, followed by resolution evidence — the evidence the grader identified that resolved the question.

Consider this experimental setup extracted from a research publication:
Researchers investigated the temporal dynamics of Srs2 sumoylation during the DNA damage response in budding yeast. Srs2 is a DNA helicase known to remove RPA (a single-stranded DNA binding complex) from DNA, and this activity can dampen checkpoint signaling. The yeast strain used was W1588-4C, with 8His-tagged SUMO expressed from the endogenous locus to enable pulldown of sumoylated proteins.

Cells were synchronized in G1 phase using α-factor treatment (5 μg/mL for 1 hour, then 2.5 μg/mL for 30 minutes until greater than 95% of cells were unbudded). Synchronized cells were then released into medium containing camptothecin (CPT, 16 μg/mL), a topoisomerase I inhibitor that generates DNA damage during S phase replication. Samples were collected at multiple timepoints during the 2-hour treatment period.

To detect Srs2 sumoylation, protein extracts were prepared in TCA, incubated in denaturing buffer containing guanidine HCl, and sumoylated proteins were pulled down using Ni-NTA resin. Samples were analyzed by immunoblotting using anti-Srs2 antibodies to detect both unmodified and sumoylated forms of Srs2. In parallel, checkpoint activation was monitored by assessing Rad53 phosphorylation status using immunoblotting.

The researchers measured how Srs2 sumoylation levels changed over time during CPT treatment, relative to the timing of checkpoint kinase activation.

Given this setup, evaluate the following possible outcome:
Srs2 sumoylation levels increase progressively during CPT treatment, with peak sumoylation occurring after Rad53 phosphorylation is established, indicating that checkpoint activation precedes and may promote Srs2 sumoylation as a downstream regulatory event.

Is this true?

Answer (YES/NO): YES